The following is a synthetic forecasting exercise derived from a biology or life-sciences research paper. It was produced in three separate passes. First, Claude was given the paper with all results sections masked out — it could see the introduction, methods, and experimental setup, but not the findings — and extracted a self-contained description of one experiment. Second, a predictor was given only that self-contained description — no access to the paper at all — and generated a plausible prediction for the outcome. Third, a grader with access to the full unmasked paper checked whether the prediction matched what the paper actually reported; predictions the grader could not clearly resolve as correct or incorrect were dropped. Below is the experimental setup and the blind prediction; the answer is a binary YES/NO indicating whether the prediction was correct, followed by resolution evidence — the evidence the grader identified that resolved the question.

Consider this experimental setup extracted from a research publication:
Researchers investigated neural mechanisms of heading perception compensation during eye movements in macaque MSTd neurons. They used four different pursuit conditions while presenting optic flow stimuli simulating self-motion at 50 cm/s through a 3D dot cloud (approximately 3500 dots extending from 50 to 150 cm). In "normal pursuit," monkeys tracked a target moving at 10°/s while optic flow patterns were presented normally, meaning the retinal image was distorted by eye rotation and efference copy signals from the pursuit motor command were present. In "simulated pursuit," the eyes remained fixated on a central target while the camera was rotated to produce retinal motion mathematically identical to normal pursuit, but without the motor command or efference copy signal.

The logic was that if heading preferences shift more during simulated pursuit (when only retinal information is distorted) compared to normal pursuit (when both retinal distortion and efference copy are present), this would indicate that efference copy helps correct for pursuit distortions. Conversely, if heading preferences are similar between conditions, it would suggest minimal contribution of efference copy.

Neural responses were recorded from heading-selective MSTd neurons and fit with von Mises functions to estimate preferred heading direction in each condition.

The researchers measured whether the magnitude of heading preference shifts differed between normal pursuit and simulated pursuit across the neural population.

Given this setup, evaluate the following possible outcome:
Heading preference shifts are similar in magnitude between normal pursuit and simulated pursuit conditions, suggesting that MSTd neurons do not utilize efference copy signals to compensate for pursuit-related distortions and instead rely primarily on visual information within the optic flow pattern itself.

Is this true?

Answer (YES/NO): NO